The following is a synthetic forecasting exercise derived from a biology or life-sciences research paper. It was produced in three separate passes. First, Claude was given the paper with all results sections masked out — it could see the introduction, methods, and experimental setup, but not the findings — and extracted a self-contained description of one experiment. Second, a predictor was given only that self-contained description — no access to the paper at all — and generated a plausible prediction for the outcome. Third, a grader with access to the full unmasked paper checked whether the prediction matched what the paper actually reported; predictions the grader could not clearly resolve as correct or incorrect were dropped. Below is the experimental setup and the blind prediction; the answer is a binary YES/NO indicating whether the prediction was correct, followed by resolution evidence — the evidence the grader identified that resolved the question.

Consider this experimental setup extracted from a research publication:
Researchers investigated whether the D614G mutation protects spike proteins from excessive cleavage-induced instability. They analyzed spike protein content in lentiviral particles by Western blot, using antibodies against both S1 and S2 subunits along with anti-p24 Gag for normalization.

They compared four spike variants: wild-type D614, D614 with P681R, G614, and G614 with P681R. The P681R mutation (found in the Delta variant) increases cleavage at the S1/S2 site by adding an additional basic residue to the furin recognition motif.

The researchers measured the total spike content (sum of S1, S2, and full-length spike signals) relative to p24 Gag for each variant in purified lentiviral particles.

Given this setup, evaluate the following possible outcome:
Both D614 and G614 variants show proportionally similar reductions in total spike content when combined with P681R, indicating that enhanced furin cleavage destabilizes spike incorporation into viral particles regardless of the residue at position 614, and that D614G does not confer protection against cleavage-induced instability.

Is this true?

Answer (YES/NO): NO